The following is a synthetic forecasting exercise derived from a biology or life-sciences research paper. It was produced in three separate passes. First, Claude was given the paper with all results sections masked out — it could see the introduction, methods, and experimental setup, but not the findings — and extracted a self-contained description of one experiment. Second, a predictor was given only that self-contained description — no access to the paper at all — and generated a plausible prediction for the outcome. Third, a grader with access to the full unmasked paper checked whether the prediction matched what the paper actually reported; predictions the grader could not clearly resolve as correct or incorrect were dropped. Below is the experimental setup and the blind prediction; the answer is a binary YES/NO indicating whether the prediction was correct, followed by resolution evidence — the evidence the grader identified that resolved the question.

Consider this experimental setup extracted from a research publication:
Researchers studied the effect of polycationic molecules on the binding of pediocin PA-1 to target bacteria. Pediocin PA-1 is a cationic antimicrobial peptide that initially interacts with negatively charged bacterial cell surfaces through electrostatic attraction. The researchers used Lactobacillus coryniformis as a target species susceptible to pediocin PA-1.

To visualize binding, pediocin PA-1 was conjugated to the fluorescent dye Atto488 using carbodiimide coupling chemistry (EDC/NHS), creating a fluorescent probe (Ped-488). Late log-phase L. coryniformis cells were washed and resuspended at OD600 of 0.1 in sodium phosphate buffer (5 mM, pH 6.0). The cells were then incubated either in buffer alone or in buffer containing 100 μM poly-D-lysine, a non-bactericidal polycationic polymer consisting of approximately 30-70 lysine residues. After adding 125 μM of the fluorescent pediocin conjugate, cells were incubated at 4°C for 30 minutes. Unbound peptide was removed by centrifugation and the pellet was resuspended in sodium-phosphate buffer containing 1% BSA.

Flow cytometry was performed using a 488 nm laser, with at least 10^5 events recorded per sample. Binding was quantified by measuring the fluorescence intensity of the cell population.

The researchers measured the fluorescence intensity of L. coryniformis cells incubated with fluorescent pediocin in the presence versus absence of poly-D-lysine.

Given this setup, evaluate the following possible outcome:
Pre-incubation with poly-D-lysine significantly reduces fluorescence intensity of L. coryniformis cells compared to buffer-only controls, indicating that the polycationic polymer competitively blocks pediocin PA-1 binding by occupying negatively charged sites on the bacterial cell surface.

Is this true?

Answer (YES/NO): NO